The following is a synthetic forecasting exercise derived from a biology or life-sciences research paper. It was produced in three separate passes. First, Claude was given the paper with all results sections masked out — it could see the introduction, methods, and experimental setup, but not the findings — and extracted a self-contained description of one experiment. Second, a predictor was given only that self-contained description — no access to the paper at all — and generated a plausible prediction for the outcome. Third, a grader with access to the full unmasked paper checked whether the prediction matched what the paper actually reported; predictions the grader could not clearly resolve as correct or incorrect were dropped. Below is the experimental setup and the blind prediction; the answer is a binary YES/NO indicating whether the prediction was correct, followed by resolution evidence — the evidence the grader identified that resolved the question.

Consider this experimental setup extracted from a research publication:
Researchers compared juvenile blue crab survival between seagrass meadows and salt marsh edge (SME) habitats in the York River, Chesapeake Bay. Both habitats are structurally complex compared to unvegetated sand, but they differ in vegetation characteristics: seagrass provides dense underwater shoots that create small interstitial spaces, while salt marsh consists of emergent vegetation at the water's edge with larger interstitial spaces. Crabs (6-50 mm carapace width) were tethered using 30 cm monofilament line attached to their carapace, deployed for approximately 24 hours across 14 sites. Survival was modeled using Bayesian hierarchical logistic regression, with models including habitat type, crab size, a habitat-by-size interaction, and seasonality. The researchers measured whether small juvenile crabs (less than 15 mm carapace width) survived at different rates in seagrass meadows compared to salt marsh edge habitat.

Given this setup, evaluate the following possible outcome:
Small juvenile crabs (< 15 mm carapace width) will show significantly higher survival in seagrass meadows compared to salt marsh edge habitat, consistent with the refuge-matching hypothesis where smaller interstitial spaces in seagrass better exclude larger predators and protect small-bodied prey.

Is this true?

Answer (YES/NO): YES